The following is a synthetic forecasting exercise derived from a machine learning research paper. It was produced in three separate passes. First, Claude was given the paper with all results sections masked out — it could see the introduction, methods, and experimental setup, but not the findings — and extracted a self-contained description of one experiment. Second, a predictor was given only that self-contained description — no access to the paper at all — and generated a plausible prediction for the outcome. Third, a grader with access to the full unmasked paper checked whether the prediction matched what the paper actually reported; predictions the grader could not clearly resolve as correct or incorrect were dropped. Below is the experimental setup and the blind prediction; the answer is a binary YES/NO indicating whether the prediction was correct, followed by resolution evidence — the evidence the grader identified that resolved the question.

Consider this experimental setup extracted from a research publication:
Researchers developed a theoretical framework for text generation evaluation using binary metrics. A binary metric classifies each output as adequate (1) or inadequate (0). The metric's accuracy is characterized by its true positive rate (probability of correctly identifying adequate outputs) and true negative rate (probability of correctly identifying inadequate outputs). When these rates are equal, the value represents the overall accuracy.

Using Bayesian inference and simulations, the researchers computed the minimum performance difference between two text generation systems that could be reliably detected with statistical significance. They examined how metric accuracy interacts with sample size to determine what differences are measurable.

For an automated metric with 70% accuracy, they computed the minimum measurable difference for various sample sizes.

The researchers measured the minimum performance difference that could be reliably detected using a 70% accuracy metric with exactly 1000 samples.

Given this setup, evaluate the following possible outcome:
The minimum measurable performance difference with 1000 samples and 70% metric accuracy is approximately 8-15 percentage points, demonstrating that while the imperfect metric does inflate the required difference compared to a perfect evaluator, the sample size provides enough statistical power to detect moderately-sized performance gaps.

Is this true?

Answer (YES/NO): YES